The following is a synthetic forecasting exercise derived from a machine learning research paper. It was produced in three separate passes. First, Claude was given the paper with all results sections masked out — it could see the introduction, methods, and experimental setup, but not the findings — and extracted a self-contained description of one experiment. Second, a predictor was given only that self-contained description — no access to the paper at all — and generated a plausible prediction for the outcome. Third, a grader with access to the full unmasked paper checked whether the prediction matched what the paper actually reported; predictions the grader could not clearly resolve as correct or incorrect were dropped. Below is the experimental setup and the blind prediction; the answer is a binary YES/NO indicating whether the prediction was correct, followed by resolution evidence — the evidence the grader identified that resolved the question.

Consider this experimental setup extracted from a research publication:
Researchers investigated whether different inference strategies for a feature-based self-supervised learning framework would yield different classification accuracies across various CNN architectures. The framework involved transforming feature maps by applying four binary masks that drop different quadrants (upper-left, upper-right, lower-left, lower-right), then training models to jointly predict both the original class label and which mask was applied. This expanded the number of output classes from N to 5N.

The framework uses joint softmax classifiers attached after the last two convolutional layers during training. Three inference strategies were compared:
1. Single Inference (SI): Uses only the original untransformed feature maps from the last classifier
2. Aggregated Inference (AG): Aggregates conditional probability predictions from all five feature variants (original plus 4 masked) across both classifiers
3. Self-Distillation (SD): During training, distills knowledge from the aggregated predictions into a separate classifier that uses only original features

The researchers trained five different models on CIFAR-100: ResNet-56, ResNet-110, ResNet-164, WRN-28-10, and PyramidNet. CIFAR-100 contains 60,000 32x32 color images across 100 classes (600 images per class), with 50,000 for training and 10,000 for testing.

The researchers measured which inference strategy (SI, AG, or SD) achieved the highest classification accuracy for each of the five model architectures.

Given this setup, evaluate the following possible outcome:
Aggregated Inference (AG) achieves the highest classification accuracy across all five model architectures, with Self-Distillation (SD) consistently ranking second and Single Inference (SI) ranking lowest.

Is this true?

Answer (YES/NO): NO